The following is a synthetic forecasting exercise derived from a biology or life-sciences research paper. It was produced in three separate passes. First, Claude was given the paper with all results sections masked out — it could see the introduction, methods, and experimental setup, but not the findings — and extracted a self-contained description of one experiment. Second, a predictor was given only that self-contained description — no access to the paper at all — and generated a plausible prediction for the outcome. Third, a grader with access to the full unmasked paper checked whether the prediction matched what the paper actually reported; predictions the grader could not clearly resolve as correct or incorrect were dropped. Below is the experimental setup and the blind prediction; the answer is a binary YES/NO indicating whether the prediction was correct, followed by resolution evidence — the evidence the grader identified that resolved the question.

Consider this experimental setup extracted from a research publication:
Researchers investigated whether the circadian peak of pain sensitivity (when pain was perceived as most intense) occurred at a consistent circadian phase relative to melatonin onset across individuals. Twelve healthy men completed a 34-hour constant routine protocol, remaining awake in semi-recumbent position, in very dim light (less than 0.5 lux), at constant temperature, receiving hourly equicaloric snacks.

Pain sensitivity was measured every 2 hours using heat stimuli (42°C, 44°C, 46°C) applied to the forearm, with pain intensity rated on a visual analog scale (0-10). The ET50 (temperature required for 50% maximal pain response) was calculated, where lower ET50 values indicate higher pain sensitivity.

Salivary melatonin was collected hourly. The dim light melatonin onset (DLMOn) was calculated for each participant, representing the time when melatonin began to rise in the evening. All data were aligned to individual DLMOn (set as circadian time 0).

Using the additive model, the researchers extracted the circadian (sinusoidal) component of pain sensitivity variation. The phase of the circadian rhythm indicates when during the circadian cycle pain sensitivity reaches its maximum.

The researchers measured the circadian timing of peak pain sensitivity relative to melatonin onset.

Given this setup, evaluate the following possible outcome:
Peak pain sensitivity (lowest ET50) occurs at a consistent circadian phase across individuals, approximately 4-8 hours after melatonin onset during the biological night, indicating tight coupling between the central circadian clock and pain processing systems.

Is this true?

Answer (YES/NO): YES